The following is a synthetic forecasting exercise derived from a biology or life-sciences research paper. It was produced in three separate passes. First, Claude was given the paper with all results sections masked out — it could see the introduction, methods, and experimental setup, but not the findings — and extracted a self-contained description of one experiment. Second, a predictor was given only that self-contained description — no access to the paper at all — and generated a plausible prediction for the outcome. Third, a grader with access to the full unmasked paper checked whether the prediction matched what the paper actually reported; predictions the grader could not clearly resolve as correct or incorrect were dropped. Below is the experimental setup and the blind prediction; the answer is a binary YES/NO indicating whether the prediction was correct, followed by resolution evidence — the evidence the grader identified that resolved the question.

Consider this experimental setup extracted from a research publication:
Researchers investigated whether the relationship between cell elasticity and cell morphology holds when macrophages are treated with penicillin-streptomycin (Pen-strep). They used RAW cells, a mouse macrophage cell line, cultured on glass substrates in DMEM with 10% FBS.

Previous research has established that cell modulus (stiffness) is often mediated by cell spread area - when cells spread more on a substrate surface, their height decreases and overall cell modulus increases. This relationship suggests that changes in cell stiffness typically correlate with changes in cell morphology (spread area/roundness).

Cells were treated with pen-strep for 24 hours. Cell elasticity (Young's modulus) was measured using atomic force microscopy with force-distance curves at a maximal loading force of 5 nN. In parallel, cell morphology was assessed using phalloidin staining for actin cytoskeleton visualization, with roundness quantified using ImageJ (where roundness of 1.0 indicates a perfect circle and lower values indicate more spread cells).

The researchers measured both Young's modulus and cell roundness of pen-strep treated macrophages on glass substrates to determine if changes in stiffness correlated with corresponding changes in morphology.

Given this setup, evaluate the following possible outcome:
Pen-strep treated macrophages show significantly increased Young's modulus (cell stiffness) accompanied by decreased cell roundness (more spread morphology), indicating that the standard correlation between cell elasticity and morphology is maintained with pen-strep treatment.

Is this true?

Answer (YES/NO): NO